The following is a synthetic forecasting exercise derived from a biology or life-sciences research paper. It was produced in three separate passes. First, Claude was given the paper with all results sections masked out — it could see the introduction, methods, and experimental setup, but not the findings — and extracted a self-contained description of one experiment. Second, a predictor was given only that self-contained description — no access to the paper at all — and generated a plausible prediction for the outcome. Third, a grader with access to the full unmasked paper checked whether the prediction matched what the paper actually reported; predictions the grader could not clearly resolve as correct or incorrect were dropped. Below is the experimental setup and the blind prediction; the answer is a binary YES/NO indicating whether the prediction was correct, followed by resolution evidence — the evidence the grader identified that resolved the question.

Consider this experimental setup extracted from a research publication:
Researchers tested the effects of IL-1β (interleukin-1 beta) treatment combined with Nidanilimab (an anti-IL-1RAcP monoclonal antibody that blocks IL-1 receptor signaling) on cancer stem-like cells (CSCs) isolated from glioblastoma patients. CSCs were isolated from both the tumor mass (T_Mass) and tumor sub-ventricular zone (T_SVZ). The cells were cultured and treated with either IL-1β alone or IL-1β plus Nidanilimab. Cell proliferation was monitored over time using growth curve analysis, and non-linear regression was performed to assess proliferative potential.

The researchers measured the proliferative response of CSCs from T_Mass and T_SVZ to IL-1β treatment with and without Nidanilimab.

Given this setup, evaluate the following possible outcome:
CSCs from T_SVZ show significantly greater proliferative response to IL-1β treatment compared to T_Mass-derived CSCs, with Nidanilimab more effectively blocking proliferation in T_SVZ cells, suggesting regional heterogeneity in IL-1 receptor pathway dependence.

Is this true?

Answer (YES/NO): NO